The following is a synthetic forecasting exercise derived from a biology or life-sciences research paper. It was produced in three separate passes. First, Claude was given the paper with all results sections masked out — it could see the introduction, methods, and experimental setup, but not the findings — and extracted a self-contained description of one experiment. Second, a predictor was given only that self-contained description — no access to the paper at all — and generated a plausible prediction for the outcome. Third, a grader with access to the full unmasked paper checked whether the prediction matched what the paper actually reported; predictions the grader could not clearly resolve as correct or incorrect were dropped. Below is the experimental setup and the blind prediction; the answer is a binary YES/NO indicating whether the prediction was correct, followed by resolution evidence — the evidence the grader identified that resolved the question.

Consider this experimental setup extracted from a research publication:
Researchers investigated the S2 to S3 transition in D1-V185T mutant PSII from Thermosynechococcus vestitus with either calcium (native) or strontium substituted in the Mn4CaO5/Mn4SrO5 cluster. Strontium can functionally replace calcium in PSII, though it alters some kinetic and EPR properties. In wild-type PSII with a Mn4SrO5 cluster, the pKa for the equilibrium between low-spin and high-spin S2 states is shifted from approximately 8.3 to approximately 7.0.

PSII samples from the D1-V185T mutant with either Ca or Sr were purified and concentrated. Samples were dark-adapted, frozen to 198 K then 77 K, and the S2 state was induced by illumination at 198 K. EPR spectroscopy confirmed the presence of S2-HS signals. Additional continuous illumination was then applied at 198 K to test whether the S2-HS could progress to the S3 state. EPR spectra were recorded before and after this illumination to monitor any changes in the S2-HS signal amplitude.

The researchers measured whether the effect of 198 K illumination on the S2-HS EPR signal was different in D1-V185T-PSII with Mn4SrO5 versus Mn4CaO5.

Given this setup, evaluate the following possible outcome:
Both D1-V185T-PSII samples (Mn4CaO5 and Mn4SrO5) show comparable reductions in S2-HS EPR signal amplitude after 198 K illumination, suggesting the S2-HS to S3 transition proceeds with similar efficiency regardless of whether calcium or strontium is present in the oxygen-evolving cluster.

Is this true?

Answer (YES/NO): NO